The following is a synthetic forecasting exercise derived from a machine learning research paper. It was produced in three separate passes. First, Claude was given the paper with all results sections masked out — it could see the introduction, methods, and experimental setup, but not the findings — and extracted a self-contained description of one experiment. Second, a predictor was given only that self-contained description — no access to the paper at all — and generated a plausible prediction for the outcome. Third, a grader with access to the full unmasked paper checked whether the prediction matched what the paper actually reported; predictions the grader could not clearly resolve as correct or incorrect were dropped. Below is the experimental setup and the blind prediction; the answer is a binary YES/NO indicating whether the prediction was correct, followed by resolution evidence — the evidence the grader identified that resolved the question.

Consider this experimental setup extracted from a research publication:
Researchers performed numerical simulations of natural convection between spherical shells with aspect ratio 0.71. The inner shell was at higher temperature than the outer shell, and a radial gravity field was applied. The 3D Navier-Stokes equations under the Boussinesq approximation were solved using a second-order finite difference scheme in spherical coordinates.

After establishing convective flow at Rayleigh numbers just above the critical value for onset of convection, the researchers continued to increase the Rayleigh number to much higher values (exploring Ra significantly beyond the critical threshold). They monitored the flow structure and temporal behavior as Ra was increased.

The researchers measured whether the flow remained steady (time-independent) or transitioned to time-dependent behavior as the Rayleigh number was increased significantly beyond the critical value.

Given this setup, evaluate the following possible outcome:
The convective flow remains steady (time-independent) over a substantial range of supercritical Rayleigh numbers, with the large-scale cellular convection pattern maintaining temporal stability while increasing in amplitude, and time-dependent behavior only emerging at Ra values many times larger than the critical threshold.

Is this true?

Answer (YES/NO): NO